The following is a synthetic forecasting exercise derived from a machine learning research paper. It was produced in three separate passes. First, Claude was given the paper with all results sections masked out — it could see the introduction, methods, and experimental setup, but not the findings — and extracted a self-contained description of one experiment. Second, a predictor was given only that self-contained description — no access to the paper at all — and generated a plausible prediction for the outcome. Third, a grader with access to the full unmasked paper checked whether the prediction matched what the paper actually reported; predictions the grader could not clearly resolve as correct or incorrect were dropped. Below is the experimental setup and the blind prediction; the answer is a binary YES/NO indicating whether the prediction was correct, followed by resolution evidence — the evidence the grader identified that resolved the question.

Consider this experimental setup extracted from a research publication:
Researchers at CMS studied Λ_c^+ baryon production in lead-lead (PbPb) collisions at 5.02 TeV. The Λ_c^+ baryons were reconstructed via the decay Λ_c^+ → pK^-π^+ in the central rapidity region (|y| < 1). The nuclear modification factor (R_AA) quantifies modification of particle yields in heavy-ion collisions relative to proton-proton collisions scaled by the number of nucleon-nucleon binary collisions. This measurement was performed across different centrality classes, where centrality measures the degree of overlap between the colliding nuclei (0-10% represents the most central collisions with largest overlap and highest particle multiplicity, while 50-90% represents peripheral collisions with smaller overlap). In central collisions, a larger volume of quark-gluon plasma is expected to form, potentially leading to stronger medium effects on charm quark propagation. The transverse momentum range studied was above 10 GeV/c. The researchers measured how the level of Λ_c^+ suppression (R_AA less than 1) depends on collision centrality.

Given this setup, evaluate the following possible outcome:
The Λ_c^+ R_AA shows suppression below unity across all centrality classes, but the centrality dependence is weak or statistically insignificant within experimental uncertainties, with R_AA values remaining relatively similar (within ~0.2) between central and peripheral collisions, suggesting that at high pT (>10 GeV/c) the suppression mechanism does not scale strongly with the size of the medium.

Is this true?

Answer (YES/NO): NO